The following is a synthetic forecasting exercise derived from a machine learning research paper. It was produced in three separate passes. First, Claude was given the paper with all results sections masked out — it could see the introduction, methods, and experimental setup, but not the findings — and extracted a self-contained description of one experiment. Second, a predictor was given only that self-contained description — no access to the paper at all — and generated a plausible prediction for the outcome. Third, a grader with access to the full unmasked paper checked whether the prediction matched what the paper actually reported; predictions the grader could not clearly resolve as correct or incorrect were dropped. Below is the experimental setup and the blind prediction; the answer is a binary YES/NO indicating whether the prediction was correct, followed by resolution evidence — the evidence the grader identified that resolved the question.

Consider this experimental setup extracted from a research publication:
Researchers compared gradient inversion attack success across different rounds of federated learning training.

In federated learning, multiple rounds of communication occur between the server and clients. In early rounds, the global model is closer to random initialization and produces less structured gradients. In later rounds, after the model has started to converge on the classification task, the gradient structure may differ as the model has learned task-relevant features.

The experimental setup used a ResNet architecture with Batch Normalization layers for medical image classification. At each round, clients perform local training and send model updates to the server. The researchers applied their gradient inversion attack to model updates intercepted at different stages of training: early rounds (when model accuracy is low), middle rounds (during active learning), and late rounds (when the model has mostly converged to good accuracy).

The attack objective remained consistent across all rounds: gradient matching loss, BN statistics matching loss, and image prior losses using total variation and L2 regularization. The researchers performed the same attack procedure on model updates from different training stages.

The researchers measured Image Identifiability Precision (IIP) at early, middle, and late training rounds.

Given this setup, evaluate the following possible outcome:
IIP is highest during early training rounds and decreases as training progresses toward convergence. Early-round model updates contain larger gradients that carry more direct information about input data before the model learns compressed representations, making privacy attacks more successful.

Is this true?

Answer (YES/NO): NO